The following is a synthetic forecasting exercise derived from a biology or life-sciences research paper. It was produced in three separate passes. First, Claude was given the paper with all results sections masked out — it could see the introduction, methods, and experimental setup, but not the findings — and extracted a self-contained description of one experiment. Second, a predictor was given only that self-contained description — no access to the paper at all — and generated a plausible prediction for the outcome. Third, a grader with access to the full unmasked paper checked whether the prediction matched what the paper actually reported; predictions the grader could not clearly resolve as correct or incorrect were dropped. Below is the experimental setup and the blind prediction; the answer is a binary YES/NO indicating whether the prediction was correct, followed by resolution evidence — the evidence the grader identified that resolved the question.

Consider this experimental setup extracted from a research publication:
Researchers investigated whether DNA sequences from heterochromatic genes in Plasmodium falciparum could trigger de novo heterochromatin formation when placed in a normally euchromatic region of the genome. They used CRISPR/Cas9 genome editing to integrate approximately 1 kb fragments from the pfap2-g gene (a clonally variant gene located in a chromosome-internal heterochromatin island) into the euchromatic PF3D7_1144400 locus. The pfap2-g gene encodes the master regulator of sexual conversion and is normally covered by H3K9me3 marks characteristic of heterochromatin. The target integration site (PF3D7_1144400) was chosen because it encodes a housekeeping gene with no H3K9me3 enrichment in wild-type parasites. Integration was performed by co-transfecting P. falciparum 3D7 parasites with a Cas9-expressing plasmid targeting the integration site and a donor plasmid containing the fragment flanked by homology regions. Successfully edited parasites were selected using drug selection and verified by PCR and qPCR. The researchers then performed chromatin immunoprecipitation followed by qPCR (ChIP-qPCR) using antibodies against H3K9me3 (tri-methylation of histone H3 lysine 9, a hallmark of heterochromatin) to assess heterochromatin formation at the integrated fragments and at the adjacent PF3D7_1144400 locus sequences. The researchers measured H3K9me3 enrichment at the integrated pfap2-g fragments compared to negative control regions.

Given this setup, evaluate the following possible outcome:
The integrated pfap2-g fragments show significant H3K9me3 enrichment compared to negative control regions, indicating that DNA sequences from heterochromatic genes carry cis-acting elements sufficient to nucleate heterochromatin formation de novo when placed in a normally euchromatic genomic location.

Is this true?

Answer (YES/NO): YES